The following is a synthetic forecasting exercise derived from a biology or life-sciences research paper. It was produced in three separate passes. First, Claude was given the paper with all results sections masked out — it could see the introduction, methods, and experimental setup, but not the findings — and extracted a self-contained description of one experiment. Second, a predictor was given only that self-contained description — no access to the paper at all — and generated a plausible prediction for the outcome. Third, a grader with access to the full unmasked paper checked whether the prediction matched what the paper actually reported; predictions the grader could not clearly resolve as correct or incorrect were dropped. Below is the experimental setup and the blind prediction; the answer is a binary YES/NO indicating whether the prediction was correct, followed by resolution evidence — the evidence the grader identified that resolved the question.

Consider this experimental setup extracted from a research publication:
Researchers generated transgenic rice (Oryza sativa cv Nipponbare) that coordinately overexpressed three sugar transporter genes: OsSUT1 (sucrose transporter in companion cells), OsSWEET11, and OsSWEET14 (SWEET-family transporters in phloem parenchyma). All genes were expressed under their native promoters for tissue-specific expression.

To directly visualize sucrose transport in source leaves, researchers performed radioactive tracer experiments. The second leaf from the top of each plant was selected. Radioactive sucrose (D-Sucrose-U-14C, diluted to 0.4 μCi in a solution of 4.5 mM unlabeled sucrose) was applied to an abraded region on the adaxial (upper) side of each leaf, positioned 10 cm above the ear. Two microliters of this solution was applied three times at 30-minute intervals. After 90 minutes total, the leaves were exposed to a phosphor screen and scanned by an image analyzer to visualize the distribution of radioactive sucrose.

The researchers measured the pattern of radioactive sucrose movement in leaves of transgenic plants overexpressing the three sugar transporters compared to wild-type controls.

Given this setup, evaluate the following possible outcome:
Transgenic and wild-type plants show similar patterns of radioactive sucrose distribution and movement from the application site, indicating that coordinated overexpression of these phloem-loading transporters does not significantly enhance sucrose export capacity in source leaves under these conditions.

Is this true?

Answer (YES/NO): NO